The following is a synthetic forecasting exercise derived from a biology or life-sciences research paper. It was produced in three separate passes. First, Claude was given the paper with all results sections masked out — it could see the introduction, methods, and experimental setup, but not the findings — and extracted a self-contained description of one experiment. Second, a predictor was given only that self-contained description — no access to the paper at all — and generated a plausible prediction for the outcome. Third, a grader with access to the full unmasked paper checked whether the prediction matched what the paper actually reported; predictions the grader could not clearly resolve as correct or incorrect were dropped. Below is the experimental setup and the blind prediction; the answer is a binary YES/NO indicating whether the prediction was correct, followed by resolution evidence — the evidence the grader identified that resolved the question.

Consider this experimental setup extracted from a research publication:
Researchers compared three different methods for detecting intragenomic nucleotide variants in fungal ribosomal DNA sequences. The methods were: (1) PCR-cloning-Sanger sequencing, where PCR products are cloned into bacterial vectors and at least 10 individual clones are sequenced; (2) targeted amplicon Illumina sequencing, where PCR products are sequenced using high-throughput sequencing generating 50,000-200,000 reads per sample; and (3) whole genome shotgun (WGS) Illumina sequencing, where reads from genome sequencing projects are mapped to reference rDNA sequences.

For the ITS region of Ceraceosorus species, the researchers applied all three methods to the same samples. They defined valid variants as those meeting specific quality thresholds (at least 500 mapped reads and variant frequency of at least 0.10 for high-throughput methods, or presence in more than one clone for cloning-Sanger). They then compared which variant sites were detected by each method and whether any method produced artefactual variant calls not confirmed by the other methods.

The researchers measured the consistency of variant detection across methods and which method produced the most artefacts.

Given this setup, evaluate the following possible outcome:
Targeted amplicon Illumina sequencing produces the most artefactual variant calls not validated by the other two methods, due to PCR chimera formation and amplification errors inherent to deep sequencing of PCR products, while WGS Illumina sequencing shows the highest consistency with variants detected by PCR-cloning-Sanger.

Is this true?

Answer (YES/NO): NO